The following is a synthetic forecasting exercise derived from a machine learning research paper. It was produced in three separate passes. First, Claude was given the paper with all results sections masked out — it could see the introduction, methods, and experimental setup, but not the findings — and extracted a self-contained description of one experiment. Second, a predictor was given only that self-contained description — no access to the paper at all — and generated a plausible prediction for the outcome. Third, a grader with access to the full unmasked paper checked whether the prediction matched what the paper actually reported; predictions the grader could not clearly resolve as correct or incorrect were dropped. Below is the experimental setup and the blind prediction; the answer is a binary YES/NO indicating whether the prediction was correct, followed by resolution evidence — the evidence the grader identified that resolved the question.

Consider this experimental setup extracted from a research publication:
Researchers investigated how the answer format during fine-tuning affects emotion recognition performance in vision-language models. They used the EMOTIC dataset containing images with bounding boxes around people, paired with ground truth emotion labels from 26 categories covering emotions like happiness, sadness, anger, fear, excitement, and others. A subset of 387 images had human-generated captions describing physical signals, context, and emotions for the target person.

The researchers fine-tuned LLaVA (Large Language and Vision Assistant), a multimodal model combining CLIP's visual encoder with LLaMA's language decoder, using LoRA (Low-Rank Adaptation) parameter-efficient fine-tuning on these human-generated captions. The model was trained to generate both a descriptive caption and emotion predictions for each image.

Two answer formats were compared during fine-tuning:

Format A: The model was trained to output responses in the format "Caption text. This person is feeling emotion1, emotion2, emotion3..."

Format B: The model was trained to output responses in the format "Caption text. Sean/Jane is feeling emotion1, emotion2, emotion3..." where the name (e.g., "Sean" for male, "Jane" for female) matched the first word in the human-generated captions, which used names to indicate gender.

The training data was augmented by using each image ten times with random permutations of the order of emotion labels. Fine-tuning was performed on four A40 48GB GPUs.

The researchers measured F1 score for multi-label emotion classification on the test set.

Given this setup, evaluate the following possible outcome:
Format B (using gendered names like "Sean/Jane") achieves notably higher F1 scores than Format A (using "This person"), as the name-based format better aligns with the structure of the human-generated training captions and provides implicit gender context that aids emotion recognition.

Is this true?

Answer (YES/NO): YES